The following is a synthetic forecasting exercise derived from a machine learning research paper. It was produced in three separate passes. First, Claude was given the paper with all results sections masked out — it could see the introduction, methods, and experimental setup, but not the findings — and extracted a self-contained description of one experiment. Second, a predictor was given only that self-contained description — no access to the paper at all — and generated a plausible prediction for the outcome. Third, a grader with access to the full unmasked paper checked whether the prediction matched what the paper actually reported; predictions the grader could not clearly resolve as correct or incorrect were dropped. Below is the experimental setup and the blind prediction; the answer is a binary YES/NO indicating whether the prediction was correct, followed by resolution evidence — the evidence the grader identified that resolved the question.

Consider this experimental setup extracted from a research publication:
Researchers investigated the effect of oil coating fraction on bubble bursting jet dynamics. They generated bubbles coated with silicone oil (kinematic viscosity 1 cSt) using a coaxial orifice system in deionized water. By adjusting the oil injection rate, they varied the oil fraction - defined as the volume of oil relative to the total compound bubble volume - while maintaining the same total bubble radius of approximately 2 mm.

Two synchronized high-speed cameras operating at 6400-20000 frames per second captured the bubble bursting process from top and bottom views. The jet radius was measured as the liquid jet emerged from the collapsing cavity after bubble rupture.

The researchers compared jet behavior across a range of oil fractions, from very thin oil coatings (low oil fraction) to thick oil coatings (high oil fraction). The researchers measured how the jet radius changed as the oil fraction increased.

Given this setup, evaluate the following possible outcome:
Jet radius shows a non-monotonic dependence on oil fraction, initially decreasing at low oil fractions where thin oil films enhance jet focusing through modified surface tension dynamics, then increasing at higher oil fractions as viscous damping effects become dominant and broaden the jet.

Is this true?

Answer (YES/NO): NO